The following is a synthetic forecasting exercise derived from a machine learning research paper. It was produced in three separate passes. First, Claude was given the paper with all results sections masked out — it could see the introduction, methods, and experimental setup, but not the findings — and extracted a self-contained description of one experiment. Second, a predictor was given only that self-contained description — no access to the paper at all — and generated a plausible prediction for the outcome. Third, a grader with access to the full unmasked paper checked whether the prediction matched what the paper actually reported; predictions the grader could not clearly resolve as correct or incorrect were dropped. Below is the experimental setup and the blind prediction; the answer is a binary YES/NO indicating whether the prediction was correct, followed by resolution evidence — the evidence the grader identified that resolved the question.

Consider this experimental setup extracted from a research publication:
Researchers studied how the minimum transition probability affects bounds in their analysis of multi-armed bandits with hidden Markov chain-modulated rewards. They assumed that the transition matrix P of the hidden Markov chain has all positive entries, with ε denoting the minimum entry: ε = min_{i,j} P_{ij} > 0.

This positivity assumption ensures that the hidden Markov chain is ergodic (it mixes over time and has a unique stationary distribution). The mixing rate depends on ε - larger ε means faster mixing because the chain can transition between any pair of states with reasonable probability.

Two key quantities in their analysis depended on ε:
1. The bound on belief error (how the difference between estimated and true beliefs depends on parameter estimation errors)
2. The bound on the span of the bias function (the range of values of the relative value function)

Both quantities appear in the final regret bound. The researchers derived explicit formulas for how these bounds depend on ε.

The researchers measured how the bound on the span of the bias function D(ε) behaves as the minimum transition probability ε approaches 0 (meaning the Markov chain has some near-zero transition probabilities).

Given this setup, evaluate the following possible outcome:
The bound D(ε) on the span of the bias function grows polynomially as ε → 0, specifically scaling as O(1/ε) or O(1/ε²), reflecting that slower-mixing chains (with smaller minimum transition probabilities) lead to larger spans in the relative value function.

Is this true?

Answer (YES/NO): NO